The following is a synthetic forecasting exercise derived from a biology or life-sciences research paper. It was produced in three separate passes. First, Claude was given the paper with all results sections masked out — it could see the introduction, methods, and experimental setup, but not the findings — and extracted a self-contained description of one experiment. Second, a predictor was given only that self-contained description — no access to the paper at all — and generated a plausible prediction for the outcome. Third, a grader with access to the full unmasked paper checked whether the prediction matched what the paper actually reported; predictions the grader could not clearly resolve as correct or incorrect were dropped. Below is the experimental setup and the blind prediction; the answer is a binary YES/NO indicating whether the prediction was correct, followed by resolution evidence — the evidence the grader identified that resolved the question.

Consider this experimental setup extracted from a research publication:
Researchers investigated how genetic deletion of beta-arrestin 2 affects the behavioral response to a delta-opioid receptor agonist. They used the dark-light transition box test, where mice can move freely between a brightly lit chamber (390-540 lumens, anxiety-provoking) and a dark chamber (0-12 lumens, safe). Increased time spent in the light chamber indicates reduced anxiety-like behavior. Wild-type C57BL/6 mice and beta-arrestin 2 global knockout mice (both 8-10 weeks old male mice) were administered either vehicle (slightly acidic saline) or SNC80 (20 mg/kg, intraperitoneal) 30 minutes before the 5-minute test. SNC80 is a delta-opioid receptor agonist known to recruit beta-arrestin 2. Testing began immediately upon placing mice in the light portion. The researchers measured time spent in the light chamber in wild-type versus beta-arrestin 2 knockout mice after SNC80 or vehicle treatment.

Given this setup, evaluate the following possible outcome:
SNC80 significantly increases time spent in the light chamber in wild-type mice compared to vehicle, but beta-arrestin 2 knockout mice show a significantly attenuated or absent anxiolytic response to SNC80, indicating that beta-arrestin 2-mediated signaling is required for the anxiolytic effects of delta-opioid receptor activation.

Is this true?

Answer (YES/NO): YES